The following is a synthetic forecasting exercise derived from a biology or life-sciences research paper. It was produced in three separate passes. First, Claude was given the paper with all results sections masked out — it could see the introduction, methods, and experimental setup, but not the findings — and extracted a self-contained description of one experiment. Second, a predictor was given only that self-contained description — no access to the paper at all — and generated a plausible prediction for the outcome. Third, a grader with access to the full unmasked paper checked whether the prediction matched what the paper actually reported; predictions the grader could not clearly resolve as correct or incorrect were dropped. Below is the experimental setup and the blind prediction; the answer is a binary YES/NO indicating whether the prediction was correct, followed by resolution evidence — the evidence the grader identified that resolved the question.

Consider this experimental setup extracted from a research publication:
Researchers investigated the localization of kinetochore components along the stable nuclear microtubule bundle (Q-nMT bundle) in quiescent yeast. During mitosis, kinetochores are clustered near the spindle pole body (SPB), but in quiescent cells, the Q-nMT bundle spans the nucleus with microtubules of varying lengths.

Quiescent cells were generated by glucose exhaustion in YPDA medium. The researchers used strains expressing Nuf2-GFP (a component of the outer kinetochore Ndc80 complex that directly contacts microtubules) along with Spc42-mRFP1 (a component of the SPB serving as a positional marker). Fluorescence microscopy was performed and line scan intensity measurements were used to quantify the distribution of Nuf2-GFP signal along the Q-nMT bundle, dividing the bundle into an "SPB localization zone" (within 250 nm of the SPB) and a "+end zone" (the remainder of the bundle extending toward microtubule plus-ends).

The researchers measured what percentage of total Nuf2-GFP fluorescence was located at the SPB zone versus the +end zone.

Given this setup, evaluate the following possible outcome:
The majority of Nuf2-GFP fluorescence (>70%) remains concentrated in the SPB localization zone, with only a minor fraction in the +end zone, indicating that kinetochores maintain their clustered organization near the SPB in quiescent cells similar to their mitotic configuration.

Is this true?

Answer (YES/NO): NO